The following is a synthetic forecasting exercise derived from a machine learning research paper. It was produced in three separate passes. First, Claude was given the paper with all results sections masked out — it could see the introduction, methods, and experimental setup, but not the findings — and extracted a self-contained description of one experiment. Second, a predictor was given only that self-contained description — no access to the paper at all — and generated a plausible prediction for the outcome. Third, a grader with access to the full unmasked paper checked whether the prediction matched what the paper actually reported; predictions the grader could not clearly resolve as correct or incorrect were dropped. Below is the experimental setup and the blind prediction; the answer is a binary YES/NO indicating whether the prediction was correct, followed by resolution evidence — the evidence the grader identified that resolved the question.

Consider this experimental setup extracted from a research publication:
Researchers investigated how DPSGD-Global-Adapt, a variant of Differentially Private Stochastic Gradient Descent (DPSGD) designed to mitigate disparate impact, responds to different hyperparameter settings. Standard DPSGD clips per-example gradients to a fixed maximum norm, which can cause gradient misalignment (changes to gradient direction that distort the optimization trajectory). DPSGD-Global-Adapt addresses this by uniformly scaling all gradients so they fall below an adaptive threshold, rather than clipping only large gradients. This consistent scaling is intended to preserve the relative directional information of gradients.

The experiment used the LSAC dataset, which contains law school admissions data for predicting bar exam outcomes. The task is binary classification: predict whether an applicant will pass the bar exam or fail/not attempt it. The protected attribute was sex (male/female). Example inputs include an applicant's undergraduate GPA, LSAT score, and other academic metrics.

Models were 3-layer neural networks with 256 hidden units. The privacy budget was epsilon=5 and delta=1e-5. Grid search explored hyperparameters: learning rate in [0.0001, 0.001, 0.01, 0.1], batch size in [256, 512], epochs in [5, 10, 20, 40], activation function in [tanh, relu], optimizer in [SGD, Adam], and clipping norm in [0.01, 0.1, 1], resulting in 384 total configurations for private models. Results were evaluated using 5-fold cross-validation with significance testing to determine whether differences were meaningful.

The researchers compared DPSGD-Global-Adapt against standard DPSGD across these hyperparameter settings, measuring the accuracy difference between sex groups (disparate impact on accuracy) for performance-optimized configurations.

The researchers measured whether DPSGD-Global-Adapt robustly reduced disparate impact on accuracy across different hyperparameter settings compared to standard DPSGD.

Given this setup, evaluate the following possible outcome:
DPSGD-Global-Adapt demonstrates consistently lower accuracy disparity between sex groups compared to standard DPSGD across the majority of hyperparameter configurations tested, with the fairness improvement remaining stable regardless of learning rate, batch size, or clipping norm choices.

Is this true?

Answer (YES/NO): NO